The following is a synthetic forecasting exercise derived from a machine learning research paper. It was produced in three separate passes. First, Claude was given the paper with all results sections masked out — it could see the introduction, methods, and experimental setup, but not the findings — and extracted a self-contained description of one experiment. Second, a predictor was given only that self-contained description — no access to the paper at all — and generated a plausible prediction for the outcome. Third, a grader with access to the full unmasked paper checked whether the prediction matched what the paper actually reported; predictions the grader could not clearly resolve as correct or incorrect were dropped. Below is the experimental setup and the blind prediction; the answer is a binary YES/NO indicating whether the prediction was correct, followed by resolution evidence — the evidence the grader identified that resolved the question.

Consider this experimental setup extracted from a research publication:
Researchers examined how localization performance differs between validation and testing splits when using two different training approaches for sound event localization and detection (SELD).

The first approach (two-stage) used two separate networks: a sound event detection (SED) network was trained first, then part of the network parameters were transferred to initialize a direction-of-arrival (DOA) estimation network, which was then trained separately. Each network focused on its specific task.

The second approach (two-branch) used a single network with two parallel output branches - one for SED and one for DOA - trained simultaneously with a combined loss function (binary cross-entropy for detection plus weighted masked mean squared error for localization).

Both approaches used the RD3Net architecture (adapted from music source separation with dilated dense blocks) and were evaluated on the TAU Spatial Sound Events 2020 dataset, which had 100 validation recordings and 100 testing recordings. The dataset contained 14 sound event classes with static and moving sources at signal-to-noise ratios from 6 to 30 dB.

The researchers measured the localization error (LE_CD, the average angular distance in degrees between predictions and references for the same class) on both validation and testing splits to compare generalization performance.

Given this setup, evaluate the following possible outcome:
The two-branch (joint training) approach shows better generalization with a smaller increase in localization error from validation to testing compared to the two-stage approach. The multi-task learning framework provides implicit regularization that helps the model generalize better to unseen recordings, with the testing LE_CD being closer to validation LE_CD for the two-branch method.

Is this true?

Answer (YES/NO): NO